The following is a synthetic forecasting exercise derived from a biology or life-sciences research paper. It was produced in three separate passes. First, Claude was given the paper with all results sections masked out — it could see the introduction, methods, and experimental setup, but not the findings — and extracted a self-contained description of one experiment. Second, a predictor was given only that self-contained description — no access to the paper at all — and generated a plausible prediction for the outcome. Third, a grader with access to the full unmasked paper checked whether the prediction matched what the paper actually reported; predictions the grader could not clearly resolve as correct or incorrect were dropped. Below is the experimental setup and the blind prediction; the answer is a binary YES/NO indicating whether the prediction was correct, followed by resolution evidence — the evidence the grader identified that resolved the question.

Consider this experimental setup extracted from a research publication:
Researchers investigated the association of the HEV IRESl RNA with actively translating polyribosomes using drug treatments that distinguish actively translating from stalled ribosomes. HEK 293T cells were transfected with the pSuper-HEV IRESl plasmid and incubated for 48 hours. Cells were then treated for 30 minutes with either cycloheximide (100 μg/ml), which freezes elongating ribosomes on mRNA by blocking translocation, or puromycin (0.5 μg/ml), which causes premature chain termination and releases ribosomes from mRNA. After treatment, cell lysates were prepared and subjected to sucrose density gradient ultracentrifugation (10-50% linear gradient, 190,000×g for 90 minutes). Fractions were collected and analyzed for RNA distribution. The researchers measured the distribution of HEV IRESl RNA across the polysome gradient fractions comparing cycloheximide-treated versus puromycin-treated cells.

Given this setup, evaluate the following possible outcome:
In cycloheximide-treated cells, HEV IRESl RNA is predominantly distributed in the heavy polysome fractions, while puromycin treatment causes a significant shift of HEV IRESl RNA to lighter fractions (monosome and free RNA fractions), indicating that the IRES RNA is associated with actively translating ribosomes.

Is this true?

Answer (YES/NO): YES